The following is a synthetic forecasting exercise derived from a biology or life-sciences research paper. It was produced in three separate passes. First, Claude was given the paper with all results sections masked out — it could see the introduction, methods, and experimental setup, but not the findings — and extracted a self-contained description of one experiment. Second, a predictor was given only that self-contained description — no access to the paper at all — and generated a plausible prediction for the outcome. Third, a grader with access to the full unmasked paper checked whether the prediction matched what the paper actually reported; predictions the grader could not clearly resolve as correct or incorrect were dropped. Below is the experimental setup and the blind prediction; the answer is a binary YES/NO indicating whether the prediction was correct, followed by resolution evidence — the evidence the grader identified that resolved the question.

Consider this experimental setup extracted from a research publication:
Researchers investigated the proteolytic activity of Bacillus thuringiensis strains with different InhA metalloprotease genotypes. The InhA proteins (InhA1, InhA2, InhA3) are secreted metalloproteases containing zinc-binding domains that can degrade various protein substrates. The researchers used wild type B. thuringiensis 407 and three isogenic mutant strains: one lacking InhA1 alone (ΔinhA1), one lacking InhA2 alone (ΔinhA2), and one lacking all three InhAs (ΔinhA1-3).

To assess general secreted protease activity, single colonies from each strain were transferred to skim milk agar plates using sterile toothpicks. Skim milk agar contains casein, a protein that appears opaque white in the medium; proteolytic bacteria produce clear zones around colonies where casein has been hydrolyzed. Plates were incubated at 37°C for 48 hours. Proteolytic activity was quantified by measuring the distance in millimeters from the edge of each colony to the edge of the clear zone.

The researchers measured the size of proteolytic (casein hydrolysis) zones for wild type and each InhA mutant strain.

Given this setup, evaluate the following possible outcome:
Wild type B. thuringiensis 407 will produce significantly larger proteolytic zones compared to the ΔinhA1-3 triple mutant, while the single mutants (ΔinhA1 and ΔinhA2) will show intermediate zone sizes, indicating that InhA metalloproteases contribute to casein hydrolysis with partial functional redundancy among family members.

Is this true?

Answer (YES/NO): NO